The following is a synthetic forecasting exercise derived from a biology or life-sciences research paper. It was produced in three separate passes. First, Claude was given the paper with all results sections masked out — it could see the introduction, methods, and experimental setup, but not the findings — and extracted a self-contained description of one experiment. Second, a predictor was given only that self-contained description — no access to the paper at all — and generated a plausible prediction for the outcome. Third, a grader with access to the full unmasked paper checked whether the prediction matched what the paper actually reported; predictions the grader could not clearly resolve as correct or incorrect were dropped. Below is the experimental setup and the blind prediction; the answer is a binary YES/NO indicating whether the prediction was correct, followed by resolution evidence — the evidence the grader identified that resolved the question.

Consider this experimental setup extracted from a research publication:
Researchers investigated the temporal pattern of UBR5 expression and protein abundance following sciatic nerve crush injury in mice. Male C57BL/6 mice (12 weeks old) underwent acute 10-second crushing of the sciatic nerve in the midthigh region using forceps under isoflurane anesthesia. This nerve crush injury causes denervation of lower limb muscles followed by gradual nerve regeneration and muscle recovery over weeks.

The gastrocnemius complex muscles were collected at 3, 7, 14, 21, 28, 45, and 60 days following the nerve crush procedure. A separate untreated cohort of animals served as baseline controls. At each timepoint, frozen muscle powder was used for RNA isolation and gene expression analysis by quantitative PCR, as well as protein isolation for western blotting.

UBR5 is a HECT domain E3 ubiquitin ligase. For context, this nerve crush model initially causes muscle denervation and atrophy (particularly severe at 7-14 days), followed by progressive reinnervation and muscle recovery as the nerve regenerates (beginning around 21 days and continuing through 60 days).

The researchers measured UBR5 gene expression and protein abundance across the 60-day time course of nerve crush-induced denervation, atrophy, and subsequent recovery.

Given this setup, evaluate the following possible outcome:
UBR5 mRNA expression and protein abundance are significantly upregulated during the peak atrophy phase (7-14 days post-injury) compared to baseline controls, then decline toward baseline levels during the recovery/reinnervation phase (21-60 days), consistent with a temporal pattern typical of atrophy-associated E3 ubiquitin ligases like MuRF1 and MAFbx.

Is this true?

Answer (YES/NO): NO